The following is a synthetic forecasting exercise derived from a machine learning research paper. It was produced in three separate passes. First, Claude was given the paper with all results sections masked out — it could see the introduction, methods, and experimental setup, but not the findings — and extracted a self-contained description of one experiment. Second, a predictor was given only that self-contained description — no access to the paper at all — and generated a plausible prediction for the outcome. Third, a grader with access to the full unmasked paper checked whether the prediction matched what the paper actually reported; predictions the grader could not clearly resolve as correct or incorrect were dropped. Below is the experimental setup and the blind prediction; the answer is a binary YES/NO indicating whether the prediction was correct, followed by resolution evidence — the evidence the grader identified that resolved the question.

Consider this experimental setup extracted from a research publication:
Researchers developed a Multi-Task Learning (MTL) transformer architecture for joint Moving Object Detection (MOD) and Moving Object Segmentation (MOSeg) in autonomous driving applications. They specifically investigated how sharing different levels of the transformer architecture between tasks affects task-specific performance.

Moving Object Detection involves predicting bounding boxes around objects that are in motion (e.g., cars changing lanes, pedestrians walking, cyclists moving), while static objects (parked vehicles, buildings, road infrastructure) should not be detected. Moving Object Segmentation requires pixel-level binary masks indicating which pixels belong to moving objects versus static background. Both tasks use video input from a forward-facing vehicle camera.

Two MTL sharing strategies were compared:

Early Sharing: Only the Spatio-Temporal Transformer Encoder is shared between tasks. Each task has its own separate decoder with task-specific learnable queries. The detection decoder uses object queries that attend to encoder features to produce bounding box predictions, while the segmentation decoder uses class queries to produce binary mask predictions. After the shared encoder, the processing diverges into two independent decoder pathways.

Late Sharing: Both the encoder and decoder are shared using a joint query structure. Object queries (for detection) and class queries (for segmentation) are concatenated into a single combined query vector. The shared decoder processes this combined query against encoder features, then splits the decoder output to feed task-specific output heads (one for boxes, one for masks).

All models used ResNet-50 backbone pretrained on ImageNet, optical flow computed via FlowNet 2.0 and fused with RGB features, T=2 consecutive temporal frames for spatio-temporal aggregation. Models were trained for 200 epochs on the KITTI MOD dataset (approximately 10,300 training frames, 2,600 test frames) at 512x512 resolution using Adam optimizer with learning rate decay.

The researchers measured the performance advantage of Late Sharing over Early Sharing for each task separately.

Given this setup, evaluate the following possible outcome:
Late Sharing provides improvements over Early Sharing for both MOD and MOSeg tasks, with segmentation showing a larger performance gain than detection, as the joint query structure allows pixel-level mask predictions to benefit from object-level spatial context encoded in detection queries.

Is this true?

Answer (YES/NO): NO